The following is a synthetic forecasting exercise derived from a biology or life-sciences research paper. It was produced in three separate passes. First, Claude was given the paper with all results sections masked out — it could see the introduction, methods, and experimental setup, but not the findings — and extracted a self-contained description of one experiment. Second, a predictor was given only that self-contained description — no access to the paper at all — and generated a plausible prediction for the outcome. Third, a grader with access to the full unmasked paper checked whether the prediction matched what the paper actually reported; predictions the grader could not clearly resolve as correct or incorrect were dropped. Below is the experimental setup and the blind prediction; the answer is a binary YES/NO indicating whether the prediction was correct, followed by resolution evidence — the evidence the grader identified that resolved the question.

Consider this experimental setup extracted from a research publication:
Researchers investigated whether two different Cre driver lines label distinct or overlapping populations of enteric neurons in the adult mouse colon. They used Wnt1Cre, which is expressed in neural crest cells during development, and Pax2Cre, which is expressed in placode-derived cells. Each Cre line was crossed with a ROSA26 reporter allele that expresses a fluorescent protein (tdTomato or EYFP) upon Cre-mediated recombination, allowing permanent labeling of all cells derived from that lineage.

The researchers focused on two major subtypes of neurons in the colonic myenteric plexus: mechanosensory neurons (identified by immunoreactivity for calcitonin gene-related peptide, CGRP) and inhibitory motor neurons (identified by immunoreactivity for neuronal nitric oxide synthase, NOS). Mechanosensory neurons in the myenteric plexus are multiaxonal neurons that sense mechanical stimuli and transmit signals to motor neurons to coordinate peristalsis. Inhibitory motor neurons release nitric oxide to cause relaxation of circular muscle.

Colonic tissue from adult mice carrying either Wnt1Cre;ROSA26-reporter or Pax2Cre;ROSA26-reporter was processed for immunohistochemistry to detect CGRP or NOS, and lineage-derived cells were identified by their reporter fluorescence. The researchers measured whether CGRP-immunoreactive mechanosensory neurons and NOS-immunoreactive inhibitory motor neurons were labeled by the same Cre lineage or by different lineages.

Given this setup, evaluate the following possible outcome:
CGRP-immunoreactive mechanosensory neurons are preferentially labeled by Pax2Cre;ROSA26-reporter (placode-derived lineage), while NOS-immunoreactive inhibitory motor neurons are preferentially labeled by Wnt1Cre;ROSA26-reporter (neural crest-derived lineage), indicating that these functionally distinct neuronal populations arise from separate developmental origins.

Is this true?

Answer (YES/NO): YES